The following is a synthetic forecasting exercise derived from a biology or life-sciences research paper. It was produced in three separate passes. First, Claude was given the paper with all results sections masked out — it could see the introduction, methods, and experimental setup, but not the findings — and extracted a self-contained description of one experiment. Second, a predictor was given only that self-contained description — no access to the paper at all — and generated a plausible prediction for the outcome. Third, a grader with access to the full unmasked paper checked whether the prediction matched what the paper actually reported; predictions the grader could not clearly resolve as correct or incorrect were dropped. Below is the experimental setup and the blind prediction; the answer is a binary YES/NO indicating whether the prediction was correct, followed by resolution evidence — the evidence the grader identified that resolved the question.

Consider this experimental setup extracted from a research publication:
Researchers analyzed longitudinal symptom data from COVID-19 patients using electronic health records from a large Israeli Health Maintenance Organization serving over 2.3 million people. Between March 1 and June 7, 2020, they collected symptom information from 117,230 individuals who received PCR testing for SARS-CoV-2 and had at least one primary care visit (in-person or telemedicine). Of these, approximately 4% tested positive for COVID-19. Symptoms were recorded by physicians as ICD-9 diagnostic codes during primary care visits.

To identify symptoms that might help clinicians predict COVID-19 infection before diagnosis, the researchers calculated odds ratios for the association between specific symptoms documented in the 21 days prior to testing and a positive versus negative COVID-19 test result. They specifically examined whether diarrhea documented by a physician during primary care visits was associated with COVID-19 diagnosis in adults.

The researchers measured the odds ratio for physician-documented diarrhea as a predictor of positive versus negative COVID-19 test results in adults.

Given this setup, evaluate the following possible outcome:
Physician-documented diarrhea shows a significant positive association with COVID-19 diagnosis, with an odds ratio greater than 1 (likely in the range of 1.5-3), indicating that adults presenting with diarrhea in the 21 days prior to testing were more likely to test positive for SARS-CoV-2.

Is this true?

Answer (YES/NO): NO